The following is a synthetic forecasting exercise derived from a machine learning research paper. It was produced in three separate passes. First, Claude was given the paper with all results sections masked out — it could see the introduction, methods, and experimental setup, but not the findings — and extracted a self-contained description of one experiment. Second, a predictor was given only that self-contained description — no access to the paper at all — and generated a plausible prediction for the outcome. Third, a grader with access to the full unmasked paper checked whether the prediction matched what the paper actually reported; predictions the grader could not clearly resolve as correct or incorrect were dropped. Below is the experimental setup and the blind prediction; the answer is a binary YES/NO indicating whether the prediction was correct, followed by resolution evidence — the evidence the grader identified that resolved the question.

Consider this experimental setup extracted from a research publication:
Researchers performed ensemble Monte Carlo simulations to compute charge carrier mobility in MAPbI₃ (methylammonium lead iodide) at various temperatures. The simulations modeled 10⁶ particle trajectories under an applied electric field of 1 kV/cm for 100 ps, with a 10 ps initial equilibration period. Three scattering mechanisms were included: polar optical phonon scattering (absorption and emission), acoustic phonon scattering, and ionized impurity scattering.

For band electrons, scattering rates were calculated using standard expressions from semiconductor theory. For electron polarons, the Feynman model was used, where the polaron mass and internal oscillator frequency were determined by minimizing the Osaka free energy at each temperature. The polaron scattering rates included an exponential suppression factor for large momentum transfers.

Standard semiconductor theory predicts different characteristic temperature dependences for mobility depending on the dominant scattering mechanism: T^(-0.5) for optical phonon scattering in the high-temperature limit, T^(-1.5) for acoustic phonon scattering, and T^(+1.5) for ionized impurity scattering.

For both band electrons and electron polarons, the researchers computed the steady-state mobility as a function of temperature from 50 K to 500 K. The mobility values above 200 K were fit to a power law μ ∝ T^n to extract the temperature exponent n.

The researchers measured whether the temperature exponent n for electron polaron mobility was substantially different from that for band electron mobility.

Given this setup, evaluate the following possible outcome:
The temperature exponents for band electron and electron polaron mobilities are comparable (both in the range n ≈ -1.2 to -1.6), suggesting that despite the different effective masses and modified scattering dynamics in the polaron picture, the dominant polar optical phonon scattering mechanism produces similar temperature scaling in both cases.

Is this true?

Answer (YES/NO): NO